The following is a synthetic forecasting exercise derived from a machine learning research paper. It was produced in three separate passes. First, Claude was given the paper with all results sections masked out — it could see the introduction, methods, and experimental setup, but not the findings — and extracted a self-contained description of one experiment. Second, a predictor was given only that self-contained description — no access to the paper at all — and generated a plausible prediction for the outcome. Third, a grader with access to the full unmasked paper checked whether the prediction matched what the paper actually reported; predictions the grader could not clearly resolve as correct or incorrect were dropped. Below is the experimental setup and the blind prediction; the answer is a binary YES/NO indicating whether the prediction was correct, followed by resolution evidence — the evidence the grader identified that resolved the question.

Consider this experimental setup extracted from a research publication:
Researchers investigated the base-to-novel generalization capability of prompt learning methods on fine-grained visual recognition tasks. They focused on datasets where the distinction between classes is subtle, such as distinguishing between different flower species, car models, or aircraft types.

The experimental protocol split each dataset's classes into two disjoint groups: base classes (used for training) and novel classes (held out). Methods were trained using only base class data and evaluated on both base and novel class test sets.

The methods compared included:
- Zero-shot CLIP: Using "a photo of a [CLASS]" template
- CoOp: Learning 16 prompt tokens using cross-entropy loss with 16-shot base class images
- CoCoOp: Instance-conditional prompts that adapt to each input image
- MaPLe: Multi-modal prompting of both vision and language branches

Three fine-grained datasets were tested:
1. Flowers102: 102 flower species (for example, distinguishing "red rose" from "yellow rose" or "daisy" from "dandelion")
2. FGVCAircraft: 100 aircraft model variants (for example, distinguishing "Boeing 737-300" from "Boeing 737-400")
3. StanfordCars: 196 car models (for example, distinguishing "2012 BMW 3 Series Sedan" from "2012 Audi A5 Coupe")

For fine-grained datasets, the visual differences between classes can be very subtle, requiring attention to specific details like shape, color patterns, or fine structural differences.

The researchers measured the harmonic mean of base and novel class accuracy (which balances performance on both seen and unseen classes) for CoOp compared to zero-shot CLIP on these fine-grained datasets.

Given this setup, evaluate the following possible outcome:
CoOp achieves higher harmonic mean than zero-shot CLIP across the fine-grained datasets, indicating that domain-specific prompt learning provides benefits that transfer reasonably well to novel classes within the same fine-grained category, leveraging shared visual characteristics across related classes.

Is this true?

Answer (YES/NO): NO